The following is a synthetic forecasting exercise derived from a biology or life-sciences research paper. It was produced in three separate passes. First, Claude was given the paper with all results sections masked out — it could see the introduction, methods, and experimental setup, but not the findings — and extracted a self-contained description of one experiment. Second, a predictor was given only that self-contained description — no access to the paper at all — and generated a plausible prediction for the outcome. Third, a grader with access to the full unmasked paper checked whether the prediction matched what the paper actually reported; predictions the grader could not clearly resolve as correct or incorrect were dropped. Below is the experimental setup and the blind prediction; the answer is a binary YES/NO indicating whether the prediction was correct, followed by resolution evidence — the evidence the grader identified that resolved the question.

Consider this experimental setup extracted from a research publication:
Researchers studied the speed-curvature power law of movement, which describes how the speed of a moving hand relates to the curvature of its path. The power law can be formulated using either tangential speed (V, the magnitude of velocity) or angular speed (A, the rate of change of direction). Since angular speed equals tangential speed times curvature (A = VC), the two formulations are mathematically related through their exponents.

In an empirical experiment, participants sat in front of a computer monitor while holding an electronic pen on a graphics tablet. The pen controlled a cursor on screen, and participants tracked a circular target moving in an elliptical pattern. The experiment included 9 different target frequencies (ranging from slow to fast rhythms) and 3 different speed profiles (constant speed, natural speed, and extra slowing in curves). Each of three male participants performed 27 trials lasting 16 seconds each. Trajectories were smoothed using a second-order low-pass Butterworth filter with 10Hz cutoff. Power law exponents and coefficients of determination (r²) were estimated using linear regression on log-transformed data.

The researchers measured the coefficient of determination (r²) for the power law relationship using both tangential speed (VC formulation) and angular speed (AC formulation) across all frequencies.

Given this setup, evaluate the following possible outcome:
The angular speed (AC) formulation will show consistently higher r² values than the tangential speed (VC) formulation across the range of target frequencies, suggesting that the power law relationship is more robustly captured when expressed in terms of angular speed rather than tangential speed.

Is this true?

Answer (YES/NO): NO